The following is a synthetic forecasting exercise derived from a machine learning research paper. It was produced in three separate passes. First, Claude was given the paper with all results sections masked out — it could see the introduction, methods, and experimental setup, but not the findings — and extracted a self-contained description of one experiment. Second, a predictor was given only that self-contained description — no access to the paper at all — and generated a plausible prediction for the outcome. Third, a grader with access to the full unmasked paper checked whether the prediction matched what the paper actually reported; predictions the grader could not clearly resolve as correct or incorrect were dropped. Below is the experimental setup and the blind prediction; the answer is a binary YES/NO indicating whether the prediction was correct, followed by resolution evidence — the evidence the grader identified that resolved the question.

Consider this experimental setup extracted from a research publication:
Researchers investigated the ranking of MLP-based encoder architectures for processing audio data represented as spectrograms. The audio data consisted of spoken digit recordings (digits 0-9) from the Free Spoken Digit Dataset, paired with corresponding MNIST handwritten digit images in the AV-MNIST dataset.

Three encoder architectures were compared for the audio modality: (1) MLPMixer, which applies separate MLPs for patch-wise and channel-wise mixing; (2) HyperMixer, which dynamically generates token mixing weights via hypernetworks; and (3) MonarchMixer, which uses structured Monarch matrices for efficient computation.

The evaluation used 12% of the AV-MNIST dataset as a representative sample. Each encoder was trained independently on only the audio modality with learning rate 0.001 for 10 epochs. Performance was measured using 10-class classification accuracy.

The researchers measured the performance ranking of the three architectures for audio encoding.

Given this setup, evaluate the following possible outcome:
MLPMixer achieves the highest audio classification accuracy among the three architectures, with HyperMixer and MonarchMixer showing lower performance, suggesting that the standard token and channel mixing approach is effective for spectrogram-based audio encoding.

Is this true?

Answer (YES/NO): NO